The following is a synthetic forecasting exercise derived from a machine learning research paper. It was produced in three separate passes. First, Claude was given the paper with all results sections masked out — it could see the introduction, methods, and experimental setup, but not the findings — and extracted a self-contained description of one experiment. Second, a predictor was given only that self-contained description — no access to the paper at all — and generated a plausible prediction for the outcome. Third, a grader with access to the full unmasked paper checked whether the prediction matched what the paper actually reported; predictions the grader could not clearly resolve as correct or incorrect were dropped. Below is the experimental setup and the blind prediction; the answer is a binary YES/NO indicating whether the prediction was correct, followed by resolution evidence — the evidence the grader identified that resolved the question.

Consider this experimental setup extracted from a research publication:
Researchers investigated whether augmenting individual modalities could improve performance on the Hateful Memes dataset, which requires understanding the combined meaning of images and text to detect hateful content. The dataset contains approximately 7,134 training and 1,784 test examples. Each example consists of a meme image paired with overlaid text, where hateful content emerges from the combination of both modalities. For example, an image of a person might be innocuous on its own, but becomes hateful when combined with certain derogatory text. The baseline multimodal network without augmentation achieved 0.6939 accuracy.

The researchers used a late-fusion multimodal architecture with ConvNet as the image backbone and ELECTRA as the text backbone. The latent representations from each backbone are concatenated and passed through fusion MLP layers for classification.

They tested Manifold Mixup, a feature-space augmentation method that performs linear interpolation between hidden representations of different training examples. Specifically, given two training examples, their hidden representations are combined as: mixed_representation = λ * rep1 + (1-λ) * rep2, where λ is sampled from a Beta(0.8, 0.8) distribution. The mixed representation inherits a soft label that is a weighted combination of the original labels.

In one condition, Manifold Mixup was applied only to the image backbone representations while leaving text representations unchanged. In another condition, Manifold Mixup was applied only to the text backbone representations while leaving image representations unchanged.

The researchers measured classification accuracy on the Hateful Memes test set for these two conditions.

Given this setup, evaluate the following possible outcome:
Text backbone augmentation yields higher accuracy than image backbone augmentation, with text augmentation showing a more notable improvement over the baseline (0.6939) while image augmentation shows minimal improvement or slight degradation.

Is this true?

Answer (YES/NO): NO